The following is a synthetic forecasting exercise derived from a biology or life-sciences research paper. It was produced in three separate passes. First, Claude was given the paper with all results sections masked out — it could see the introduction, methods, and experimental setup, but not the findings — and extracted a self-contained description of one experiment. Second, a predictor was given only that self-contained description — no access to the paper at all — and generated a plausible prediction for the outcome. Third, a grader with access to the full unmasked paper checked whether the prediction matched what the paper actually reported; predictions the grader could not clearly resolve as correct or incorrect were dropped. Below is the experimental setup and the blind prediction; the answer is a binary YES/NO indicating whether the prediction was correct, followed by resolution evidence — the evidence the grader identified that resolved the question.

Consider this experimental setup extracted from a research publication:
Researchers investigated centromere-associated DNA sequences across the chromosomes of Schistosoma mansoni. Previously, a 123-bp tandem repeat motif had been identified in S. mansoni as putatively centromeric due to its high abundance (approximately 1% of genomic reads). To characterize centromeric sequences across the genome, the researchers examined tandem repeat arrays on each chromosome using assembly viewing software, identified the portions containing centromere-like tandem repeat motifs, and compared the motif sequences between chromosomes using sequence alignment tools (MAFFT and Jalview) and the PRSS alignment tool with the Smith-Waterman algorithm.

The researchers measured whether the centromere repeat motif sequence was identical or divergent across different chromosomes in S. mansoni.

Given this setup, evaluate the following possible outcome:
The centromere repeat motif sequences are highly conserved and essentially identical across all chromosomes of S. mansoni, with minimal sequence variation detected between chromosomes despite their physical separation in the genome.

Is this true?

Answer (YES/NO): NO